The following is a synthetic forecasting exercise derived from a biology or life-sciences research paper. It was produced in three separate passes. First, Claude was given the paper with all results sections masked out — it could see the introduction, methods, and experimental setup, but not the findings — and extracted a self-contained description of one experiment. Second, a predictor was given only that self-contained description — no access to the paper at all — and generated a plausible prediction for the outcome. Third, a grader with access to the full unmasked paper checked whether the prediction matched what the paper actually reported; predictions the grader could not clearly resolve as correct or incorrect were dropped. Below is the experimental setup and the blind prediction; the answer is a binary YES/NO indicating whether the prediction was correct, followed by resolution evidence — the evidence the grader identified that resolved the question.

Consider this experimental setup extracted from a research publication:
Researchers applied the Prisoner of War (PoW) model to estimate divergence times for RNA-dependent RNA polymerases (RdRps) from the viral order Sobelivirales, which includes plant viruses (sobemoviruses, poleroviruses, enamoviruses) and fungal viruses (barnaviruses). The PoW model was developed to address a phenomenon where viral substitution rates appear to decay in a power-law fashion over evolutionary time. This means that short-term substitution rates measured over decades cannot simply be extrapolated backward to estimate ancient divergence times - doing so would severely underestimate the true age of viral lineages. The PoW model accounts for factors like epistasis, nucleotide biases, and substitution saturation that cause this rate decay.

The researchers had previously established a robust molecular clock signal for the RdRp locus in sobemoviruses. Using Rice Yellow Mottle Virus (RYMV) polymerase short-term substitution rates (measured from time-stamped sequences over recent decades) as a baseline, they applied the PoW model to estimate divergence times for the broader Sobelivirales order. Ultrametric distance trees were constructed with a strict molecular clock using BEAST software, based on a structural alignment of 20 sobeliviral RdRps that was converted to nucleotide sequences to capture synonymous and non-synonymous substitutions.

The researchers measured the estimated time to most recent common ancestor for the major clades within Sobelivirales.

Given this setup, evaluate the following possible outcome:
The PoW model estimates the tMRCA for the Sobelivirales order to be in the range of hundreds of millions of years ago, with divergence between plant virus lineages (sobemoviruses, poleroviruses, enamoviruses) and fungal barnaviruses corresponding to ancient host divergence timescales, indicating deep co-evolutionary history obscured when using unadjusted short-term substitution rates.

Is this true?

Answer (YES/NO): NO